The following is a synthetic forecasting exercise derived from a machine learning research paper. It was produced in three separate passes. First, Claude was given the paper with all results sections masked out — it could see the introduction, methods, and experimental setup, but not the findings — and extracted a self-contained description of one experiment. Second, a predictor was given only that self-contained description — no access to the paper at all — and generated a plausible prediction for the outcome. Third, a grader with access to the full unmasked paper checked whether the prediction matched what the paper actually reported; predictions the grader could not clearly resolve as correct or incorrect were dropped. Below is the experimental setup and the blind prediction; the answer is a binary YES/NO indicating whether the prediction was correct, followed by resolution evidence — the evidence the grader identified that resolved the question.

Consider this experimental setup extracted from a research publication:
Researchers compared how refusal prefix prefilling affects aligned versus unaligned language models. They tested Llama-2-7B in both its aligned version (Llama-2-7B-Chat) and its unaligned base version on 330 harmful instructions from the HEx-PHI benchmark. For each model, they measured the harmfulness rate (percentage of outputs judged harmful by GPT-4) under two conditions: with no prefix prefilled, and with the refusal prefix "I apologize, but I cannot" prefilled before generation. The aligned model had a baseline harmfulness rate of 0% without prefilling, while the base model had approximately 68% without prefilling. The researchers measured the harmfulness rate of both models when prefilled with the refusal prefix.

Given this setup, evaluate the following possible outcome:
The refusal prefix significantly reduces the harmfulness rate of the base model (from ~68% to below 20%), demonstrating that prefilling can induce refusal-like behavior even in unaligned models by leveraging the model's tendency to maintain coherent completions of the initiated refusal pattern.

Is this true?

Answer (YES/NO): YES